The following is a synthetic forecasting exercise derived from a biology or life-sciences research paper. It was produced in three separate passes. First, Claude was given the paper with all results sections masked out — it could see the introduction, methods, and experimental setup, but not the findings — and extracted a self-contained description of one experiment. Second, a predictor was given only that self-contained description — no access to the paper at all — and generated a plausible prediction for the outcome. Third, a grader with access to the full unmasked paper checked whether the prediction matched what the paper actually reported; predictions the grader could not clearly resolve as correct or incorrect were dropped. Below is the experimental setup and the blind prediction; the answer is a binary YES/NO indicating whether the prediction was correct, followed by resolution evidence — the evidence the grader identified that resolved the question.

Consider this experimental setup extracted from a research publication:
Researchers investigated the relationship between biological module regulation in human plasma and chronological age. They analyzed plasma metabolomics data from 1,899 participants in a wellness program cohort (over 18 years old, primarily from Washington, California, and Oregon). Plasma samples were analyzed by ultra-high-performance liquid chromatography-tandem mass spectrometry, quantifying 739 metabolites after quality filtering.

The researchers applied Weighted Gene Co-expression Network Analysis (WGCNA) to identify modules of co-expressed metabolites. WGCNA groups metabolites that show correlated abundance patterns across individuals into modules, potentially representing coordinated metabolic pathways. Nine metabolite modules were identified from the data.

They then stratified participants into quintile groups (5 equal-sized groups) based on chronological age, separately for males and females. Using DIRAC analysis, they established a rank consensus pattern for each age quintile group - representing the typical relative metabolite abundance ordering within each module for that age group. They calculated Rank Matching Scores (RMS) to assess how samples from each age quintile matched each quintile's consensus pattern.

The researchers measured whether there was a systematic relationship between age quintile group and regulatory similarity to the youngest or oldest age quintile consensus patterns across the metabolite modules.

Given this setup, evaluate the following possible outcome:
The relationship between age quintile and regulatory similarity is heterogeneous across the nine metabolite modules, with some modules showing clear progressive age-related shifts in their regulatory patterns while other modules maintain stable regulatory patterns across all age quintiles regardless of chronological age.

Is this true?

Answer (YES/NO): NO